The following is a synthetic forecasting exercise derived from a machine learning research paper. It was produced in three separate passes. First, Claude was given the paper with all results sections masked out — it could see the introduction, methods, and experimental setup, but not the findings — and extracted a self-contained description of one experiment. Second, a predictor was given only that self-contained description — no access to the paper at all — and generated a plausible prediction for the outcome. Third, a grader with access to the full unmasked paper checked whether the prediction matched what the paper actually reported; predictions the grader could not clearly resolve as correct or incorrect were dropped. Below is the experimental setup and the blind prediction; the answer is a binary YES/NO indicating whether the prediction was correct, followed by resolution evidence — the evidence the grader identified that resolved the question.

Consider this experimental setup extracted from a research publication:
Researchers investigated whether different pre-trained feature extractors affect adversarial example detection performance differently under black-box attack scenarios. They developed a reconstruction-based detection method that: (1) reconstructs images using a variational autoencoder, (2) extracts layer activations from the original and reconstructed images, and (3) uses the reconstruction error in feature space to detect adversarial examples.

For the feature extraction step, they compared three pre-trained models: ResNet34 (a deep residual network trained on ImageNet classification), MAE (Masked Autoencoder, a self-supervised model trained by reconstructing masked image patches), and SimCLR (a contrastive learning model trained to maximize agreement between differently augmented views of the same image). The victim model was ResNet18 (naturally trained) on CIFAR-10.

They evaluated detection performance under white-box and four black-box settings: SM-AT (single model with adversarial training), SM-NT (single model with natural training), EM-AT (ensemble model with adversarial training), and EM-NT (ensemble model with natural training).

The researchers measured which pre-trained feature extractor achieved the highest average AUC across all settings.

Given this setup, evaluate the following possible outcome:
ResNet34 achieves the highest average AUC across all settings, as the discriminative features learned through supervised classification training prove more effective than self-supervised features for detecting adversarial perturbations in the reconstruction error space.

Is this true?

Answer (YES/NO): NO